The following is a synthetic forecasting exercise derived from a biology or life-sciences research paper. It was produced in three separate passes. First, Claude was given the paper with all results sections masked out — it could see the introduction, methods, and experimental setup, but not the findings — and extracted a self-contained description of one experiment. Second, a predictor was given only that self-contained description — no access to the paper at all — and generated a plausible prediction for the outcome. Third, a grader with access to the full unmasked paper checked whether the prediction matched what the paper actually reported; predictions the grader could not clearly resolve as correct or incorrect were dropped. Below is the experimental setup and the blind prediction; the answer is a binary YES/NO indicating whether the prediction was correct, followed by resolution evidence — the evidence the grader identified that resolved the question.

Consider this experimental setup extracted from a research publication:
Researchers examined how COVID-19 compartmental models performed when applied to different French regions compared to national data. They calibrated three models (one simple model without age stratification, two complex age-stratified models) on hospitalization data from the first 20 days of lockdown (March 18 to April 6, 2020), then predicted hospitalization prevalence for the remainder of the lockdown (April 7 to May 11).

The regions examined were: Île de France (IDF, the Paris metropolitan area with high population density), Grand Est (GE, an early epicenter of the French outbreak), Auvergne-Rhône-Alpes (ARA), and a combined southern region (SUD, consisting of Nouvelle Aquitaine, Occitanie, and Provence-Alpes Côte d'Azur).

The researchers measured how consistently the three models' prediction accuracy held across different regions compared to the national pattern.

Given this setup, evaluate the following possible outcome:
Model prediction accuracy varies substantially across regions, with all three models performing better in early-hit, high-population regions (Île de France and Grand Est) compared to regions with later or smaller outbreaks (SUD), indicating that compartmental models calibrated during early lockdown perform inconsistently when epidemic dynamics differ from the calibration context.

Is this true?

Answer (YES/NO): NO